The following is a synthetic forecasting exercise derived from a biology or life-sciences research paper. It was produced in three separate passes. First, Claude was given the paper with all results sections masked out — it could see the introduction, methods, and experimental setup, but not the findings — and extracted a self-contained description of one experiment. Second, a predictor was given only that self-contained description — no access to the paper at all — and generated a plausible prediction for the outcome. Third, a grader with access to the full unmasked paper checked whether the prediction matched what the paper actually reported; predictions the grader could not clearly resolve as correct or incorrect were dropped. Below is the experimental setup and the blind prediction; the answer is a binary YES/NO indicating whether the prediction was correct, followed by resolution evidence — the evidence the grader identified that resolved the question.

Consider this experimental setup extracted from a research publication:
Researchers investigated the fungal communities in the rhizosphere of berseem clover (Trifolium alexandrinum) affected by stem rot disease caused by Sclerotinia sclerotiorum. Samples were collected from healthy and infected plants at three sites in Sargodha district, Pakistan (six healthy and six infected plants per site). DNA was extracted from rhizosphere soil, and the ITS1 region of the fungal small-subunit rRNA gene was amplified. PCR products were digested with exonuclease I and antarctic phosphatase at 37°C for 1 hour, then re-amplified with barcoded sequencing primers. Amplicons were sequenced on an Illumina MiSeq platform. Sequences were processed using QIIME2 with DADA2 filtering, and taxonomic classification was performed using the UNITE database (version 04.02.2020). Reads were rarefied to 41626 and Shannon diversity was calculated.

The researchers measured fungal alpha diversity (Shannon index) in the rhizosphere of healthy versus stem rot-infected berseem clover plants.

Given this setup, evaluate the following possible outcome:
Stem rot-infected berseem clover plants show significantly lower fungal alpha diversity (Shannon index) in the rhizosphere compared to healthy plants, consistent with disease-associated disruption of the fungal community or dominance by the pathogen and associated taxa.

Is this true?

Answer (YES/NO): YES